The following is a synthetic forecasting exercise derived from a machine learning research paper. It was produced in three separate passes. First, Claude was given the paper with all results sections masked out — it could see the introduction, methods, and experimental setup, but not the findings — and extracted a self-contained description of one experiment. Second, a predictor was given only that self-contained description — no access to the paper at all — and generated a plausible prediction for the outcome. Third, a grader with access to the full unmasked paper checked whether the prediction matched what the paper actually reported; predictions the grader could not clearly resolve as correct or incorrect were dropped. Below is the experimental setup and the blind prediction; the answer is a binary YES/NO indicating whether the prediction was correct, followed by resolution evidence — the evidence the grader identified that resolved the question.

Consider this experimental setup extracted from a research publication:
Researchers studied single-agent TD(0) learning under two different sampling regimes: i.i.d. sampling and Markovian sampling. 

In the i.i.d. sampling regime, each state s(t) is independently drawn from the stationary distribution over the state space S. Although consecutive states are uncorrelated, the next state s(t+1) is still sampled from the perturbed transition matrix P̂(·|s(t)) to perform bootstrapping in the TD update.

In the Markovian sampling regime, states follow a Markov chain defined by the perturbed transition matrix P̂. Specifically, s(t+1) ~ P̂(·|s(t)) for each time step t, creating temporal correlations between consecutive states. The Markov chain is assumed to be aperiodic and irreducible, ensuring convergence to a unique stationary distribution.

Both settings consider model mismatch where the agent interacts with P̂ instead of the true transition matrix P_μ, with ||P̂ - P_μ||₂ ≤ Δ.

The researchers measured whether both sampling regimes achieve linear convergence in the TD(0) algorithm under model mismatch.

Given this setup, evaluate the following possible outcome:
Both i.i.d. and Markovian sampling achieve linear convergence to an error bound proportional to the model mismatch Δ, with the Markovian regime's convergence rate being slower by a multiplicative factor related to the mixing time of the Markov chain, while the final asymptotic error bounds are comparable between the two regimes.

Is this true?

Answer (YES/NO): NO